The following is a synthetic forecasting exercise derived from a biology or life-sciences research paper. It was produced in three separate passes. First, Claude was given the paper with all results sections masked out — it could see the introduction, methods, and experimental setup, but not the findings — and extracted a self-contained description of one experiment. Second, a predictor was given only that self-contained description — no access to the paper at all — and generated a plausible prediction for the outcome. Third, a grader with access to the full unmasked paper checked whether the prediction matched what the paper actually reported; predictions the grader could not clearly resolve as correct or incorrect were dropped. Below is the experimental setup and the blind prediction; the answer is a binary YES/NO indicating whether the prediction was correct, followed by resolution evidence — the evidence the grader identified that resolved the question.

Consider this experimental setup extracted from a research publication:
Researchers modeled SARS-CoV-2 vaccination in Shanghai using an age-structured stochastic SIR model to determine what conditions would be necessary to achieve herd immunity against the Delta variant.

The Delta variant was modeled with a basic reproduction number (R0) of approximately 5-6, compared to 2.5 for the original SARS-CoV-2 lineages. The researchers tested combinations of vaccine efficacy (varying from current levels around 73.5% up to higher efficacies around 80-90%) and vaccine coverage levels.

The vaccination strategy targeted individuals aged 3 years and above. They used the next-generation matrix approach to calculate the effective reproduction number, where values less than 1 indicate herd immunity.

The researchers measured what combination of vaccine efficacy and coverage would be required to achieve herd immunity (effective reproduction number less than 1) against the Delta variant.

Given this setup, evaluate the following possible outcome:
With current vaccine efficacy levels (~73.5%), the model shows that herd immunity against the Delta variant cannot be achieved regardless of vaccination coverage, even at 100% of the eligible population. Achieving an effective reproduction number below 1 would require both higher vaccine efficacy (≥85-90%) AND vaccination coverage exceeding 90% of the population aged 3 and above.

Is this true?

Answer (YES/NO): YES